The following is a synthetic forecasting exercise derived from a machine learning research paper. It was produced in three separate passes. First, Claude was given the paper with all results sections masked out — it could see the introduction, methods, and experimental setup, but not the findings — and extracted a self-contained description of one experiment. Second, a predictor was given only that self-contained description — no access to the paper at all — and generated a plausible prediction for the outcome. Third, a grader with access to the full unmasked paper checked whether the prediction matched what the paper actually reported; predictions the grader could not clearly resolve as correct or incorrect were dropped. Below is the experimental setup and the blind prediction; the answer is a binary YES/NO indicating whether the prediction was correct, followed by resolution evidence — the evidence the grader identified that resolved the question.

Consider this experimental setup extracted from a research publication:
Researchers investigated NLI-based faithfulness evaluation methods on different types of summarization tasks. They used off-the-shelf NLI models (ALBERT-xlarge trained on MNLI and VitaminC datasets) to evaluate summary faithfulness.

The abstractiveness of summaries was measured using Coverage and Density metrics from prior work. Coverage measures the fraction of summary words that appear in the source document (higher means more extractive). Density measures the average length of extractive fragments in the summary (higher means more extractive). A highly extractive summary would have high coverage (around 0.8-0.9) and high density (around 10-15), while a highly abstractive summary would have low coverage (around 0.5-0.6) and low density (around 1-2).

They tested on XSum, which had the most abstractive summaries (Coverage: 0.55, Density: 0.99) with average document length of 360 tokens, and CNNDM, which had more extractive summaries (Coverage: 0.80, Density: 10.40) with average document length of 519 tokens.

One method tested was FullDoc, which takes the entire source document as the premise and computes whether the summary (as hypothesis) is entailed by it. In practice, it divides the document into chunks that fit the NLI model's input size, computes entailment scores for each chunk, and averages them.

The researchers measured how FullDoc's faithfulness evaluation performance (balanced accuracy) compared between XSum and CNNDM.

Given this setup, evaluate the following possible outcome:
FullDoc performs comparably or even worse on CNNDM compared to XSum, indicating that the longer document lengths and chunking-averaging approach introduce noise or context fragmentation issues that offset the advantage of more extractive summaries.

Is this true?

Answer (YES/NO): YES